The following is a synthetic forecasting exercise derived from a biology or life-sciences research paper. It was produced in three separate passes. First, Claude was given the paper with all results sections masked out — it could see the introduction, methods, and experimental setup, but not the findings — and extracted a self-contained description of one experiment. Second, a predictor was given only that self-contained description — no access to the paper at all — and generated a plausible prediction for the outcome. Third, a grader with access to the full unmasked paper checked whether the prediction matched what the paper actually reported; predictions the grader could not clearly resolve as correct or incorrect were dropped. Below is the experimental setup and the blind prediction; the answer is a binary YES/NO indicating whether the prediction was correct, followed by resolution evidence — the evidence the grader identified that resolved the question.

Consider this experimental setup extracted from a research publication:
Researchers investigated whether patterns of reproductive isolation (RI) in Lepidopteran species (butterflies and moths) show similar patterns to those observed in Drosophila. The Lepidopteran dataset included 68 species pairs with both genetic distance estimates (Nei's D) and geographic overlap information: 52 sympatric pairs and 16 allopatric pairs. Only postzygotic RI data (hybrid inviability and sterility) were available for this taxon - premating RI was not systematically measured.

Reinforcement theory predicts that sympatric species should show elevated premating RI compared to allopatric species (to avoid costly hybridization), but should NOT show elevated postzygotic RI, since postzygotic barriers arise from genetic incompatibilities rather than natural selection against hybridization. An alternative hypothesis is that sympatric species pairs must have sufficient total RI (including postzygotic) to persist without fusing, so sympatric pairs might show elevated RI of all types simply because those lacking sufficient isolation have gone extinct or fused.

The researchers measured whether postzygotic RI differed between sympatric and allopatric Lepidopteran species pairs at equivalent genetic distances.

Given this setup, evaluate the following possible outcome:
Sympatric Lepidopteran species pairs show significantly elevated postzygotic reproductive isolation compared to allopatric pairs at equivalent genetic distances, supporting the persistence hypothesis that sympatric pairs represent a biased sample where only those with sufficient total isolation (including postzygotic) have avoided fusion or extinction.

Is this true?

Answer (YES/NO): YES